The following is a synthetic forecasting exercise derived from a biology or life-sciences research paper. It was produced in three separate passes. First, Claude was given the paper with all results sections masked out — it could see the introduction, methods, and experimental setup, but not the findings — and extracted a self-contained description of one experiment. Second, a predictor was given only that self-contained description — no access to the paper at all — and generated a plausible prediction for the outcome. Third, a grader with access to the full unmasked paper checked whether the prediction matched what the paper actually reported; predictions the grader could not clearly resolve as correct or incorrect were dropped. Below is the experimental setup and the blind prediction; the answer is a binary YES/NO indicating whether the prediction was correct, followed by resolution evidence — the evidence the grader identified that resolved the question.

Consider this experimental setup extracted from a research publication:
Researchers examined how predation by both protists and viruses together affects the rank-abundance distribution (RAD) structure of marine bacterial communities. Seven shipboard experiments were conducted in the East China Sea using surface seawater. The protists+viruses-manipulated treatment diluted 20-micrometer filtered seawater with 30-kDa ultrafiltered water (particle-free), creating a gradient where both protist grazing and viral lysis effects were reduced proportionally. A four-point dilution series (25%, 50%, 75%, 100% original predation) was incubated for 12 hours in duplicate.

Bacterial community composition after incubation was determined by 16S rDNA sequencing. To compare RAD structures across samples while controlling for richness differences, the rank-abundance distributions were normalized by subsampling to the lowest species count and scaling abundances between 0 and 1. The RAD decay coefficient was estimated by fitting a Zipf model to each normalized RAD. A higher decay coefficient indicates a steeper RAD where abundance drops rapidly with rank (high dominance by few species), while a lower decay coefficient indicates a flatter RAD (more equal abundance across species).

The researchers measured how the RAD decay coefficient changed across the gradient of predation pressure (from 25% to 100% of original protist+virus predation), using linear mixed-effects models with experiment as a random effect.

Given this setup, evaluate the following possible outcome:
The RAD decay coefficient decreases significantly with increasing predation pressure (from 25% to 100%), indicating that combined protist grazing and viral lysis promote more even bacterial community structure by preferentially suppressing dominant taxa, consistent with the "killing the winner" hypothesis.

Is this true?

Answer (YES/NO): YES